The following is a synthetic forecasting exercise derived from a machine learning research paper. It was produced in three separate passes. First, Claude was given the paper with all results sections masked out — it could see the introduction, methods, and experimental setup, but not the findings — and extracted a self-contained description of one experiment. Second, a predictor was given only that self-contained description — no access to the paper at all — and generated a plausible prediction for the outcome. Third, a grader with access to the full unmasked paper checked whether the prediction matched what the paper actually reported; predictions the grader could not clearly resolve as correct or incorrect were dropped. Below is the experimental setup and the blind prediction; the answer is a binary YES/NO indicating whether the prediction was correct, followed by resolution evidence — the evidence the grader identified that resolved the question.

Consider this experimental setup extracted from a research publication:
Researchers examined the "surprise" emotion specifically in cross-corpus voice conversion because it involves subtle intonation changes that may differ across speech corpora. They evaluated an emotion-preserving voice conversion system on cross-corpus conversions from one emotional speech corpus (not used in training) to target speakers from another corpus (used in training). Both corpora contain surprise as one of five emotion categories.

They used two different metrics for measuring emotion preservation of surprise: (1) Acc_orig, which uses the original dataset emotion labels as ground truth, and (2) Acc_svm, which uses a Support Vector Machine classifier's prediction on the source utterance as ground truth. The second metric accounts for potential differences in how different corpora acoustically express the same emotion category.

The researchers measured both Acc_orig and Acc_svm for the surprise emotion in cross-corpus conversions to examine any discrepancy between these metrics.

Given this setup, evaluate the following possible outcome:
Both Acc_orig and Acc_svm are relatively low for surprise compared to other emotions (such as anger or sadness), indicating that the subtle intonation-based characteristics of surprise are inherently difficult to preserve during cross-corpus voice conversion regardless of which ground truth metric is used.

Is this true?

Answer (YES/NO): YES